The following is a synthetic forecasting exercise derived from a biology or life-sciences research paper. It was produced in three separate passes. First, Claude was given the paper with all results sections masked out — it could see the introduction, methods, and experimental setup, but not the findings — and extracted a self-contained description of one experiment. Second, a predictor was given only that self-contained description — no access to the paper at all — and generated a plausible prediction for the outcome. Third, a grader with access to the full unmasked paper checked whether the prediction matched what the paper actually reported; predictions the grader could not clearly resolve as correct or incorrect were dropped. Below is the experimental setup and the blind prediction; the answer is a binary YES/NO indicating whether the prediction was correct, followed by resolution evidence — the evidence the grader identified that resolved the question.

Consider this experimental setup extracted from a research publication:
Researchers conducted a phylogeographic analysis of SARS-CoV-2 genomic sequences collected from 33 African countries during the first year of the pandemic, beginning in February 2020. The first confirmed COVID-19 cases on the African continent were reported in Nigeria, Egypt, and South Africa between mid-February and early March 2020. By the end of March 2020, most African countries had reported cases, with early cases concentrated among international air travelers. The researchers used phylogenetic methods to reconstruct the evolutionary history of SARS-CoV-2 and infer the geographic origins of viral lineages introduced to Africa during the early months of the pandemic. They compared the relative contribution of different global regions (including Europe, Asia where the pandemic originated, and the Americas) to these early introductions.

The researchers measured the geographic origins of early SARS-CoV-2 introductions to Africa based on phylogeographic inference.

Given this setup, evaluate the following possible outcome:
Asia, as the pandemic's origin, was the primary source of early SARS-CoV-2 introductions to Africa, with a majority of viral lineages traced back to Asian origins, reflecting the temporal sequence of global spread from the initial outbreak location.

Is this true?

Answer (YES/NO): NO